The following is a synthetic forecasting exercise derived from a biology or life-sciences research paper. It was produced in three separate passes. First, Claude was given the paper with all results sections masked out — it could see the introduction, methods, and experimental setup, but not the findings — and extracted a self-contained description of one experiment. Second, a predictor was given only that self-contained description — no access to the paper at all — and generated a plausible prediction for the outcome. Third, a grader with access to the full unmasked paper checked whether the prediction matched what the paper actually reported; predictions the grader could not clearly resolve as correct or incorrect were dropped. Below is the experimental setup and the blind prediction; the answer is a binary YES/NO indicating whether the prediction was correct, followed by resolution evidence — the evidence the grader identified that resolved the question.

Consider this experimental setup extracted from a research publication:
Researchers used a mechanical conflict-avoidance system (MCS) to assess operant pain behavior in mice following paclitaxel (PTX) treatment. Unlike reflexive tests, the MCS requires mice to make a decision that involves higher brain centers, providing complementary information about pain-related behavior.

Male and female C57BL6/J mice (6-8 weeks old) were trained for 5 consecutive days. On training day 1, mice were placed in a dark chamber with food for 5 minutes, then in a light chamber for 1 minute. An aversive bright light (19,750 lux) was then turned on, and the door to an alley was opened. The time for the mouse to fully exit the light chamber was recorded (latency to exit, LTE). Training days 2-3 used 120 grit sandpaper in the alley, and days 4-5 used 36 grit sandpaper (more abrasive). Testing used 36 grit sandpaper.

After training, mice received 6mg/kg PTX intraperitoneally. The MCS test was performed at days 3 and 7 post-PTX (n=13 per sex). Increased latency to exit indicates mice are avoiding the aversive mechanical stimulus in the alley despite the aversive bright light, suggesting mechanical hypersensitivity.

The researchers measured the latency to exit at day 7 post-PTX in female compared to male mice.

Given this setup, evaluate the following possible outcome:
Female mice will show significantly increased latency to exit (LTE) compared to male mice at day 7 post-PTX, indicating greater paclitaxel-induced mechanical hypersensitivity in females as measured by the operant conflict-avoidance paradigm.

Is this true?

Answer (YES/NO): NO